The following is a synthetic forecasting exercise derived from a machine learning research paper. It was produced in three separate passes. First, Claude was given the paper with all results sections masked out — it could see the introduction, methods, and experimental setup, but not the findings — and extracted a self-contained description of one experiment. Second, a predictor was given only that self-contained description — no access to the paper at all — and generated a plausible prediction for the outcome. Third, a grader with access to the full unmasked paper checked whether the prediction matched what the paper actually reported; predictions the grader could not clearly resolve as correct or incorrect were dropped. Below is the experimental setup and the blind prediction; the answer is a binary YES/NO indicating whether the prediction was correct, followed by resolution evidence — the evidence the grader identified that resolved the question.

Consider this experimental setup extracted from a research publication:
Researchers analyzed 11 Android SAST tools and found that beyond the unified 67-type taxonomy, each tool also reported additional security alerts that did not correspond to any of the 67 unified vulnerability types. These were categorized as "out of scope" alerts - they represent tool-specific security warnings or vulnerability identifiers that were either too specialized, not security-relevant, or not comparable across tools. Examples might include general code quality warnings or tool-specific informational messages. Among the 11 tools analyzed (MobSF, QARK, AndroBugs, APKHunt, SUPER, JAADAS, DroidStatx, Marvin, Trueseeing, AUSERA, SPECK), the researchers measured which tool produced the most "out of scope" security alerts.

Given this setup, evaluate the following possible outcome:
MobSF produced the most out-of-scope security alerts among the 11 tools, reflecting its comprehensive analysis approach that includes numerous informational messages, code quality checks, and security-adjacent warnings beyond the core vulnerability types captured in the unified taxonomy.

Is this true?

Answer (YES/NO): YES